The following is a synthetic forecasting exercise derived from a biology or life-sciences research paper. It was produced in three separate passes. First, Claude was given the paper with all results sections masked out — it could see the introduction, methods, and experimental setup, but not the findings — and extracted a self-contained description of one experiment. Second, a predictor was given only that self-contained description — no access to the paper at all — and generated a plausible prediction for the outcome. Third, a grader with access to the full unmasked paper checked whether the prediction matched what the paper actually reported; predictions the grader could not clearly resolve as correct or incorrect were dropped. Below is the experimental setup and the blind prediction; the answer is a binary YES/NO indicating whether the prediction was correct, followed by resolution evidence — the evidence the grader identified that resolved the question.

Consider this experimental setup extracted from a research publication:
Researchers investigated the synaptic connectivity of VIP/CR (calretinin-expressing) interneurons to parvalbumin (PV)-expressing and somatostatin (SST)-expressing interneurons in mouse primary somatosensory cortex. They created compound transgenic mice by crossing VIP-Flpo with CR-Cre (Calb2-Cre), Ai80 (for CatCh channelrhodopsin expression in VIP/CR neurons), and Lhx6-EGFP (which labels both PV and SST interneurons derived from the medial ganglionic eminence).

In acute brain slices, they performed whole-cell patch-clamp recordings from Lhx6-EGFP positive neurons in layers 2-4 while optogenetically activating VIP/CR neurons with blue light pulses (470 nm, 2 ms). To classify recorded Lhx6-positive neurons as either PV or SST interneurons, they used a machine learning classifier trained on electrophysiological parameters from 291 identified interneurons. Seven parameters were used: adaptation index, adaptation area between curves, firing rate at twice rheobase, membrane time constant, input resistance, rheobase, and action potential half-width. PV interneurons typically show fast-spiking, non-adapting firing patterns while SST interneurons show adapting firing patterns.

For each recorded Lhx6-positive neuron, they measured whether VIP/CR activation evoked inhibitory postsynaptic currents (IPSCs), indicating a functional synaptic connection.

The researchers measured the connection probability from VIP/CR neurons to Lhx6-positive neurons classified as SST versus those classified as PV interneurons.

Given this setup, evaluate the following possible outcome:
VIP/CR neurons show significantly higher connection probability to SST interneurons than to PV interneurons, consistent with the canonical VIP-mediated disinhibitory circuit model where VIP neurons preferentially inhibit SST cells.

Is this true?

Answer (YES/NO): YES